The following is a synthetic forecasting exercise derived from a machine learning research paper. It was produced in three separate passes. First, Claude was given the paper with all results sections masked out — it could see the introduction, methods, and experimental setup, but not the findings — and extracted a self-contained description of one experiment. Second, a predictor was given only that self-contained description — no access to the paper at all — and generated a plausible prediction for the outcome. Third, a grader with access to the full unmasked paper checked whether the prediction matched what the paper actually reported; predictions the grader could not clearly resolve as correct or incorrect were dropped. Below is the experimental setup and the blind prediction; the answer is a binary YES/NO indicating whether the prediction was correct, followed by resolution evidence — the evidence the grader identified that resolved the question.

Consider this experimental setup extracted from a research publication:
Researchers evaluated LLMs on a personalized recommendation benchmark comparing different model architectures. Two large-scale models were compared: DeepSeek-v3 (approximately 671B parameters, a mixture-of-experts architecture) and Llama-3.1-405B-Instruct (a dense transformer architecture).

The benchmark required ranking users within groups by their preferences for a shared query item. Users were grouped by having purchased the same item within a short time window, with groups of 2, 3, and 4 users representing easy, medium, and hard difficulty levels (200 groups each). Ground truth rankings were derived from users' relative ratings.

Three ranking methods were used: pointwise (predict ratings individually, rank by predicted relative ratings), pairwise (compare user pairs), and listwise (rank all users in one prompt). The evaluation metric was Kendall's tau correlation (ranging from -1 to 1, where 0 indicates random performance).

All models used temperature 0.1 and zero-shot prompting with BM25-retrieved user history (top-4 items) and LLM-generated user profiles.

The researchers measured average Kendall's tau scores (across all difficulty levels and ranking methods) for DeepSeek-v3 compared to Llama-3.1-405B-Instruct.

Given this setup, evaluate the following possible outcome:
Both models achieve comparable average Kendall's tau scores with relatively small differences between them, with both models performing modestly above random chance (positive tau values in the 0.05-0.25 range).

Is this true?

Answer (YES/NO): YES